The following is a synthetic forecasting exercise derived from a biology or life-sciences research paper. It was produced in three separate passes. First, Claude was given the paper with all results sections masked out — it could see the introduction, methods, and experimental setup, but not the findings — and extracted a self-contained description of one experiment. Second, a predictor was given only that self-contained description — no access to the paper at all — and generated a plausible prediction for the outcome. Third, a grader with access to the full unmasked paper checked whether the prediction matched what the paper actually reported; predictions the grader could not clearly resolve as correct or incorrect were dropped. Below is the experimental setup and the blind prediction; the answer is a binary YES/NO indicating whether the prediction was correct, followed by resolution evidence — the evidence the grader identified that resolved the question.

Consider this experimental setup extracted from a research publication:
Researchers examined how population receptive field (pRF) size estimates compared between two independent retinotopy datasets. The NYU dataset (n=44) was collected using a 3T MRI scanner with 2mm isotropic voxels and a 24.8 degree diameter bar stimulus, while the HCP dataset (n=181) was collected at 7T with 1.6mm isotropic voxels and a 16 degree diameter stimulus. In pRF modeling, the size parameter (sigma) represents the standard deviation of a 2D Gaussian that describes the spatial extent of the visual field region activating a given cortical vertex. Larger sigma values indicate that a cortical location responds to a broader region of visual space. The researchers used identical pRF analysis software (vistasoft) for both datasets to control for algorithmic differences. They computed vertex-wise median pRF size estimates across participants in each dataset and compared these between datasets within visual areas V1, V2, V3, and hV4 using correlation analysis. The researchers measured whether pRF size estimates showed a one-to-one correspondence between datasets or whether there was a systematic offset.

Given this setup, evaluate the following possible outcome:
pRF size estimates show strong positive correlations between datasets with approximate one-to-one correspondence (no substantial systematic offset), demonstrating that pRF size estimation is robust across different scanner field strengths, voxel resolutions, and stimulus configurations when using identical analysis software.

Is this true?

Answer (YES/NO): NO